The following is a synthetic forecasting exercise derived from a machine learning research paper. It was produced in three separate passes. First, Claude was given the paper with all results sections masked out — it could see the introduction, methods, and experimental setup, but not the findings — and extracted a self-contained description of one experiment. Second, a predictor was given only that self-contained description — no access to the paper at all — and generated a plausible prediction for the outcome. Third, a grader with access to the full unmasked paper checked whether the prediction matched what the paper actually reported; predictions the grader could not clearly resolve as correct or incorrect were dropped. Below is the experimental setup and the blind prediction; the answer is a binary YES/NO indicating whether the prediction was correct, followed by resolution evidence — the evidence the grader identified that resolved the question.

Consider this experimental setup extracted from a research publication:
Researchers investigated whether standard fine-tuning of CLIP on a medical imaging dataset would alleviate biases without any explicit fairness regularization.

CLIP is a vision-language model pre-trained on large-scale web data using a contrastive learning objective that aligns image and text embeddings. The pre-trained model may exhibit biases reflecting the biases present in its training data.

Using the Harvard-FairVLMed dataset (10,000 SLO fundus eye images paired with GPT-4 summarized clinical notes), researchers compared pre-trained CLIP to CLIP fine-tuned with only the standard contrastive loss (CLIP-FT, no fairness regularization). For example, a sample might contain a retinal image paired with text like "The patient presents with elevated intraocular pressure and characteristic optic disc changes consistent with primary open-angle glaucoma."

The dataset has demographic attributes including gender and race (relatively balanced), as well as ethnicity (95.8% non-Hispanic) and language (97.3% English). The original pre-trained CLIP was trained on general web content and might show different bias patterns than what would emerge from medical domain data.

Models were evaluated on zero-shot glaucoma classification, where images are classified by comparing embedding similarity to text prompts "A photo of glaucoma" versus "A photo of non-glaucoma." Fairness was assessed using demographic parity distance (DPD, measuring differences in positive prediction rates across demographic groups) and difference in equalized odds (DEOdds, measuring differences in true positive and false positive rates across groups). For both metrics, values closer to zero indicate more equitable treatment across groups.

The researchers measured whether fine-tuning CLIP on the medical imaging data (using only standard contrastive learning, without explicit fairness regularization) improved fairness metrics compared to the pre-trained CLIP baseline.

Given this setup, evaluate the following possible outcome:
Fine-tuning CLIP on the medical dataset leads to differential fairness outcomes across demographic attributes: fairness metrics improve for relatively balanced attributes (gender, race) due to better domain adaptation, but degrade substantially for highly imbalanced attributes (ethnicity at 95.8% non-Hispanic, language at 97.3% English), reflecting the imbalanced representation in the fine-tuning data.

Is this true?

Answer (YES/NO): NO